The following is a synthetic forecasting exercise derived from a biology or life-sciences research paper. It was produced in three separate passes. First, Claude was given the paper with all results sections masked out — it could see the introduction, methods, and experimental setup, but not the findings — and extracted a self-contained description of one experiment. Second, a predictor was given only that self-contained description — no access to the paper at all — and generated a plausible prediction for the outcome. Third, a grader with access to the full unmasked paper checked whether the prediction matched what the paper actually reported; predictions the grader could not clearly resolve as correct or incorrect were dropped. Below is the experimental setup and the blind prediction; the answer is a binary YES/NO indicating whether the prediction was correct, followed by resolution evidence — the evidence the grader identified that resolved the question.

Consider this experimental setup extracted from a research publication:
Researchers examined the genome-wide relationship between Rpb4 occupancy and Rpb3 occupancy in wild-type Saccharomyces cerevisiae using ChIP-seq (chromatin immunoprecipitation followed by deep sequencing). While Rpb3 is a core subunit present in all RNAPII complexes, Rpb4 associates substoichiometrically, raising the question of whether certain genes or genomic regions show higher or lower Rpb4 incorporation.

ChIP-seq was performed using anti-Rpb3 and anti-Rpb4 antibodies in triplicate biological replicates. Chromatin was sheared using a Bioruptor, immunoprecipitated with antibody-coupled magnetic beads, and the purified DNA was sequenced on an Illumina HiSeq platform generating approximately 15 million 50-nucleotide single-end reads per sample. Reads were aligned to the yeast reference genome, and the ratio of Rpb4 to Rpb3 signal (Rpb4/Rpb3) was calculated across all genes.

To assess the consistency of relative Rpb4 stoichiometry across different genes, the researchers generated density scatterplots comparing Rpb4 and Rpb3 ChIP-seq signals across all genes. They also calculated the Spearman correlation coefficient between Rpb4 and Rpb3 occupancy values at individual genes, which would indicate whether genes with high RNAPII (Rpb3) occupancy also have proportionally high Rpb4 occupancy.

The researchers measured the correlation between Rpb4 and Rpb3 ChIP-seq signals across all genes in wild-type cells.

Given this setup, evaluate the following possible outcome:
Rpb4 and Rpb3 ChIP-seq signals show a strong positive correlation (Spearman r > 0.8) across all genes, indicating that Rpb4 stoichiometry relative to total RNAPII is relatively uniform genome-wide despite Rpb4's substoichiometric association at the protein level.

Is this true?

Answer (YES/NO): NO